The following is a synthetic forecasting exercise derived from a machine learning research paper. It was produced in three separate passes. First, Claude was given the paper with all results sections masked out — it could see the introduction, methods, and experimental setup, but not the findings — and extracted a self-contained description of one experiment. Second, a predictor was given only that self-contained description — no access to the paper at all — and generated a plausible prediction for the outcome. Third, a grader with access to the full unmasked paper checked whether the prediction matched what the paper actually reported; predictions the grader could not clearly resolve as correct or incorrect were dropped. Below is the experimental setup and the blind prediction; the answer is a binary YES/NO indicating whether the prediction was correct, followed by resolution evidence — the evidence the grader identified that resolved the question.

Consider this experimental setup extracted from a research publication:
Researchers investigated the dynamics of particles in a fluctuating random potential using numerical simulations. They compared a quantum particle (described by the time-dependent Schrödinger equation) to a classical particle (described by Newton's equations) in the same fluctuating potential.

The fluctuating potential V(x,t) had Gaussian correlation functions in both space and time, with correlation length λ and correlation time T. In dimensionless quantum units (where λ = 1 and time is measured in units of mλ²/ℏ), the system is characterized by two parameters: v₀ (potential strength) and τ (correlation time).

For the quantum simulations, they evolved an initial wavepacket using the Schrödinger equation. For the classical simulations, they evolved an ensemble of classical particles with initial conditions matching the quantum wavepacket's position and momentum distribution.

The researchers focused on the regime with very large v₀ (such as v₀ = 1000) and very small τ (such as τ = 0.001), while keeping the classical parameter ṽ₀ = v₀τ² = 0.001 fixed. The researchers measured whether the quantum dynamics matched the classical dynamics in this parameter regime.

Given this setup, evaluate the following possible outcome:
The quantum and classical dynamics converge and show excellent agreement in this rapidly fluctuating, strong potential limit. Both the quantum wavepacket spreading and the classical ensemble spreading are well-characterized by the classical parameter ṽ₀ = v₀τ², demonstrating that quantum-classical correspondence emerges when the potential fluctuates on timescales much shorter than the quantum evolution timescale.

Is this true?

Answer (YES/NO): YES